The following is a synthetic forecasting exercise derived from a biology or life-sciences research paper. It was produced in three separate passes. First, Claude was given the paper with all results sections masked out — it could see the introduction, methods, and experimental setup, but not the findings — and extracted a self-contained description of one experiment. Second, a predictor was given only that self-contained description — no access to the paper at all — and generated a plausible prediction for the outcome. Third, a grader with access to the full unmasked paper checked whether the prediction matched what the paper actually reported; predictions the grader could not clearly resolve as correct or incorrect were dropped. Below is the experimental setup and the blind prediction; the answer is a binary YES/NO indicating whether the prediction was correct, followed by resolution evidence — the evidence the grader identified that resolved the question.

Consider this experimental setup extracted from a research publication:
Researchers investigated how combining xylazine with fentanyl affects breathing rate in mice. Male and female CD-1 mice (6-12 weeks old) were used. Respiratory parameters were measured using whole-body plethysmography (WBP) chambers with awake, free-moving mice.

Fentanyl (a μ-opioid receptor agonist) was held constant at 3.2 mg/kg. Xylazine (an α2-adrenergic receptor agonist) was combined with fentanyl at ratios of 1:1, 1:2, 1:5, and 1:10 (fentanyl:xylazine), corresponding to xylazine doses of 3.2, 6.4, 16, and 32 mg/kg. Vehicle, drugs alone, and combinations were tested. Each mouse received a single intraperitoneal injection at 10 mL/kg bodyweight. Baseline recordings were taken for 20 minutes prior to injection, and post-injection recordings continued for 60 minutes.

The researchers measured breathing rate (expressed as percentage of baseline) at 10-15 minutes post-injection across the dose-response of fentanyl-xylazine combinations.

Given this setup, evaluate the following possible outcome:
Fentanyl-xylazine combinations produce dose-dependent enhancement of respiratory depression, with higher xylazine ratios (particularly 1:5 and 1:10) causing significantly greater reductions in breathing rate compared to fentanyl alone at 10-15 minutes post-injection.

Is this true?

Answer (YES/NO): YES